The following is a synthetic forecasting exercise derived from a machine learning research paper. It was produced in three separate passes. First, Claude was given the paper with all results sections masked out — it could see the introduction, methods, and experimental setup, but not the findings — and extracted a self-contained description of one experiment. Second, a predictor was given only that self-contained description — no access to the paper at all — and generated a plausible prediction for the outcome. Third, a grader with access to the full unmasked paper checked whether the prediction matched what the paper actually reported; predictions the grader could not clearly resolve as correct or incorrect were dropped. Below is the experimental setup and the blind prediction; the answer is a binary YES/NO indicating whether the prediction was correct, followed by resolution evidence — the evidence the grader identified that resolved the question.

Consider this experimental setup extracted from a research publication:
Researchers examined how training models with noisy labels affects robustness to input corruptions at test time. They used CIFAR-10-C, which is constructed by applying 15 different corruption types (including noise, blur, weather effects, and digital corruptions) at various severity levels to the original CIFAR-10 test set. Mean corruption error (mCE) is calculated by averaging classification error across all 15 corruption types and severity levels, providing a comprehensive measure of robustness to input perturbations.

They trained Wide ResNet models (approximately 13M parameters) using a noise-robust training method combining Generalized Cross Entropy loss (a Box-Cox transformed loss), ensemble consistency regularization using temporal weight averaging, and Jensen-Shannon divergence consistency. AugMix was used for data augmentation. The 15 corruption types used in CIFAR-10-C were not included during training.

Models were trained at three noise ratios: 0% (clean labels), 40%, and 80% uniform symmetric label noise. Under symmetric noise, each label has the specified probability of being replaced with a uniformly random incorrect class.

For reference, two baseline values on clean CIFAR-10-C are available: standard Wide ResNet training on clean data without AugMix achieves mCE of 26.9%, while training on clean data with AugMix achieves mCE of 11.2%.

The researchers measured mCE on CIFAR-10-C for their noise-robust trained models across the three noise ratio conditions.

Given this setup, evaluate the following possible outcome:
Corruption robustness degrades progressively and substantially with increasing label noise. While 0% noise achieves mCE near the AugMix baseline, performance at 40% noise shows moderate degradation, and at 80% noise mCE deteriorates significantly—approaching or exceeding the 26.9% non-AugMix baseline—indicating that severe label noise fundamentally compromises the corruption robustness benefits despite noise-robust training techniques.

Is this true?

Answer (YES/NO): NO